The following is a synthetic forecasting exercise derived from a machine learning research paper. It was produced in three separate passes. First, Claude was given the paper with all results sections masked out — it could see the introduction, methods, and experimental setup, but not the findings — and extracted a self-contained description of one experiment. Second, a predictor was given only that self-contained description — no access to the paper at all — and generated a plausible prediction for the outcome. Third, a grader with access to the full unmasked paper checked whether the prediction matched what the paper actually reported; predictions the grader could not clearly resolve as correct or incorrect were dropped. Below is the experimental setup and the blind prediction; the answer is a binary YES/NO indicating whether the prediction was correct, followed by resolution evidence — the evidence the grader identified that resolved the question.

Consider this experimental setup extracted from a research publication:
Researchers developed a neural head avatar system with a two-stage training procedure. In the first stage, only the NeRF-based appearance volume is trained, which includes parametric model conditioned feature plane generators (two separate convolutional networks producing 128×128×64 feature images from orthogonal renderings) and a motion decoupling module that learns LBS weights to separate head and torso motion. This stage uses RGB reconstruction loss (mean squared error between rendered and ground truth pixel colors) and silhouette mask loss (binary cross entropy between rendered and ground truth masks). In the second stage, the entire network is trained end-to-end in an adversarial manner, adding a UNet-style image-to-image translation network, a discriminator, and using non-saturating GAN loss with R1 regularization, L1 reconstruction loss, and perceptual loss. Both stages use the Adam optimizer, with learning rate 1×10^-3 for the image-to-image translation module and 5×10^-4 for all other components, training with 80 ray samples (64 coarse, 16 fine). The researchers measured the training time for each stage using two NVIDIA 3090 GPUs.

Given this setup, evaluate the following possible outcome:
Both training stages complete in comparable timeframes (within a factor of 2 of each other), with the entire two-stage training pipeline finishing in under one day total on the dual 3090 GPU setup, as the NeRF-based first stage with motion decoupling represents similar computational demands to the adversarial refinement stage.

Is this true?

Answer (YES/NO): NO